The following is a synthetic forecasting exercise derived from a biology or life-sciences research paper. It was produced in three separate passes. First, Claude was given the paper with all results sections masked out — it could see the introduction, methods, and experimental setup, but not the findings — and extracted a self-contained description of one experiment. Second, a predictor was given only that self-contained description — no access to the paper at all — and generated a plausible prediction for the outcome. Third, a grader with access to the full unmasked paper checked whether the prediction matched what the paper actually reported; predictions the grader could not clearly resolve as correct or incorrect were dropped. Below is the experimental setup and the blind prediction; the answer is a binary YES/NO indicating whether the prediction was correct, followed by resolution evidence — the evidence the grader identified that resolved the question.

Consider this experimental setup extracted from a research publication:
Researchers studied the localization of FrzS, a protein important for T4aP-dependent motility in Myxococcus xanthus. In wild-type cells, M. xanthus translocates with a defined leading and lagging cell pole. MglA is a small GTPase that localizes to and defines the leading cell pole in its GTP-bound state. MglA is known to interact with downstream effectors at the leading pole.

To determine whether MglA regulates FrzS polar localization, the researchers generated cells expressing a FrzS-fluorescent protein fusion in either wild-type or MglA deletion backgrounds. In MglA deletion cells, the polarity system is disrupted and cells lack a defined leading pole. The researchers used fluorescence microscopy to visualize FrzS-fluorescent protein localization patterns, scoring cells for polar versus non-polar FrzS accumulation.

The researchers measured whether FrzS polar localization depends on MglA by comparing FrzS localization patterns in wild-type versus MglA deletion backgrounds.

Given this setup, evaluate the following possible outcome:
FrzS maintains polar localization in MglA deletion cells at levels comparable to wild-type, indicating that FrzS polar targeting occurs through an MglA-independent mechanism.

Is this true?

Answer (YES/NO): NO